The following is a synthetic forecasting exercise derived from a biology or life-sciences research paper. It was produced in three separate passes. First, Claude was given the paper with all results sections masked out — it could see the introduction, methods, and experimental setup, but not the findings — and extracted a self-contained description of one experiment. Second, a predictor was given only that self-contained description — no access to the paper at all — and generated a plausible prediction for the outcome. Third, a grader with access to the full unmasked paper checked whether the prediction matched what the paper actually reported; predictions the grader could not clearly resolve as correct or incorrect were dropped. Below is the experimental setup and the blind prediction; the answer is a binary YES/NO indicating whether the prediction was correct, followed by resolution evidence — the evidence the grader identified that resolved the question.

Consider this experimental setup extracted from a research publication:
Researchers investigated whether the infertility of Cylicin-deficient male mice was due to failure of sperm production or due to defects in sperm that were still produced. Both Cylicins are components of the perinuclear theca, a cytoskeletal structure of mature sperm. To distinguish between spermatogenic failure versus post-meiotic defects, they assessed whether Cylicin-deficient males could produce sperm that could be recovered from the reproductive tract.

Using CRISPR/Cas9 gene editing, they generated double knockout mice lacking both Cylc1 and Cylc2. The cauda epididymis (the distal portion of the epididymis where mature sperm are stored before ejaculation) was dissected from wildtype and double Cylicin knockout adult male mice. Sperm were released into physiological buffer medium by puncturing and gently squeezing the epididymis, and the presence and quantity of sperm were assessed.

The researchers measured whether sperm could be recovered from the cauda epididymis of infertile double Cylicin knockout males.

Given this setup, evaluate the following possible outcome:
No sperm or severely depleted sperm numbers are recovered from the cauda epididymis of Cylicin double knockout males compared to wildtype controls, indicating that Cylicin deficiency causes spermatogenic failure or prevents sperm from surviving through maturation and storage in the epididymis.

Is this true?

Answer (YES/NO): NO